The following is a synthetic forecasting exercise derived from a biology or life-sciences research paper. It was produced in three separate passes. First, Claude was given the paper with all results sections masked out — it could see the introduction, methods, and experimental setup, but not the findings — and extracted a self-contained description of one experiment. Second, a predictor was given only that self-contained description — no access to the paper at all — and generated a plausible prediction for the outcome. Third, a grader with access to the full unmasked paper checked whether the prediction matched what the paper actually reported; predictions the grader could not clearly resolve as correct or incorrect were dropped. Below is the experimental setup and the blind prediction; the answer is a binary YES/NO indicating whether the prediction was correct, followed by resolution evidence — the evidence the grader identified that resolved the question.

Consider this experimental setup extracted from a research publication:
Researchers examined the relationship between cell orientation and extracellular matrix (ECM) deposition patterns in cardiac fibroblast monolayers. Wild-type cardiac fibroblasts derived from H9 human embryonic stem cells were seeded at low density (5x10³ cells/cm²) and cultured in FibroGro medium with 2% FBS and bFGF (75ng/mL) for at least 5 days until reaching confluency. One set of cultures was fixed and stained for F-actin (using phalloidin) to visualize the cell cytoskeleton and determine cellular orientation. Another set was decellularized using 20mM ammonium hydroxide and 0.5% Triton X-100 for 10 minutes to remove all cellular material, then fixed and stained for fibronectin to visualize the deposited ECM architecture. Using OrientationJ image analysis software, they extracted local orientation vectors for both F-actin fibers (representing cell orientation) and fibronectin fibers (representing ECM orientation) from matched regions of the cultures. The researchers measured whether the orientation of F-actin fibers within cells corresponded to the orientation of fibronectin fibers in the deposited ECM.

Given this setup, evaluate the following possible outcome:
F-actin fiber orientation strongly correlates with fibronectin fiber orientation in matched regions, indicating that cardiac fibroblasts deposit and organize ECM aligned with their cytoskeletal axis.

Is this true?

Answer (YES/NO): YES